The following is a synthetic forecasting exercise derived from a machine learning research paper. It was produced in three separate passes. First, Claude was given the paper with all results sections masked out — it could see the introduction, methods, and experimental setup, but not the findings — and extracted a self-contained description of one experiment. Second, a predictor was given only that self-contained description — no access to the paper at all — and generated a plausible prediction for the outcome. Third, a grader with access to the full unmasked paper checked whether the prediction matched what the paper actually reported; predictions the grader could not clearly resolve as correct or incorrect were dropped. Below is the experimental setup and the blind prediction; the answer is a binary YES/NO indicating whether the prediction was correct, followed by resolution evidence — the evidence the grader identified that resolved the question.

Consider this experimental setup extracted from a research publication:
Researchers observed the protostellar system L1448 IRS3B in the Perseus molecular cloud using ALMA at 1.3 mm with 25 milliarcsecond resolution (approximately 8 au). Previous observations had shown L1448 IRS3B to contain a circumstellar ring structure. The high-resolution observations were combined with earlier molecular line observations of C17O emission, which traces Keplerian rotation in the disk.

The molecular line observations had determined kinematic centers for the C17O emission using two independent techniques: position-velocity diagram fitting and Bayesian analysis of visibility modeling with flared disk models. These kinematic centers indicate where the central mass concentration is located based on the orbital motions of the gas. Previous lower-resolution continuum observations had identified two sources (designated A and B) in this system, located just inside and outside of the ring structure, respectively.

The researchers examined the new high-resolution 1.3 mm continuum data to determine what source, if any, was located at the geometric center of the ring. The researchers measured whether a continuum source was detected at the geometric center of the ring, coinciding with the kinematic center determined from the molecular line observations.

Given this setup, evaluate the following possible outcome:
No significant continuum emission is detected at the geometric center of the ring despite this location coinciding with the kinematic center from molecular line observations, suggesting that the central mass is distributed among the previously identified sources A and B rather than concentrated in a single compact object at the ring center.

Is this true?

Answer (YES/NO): NO